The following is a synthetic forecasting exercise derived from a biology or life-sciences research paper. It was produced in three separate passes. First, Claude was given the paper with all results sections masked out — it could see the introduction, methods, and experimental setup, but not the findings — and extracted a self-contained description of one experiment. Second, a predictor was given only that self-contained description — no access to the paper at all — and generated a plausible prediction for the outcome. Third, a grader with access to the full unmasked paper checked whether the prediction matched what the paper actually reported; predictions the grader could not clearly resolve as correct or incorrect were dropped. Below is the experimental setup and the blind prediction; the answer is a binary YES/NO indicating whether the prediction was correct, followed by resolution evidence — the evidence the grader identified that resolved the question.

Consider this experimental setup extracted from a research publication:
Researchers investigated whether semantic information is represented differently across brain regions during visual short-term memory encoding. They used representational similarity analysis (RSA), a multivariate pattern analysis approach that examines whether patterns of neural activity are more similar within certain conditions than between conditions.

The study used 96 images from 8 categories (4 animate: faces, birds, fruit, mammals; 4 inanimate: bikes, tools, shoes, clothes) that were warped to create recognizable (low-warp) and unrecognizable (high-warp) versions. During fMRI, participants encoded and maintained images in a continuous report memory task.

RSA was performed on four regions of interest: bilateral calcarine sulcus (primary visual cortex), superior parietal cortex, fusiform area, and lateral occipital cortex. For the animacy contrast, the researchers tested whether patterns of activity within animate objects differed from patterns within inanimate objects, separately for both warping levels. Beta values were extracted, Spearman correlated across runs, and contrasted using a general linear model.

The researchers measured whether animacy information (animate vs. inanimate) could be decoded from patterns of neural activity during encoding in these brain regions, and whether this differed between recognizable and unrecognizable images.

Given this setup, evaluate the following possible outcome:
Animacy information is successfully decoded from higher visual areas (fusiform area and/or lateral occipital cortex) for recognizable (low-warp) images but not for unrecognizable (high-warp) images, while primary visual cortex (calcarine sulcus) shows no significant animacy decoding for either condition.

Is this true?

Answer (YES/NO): NO